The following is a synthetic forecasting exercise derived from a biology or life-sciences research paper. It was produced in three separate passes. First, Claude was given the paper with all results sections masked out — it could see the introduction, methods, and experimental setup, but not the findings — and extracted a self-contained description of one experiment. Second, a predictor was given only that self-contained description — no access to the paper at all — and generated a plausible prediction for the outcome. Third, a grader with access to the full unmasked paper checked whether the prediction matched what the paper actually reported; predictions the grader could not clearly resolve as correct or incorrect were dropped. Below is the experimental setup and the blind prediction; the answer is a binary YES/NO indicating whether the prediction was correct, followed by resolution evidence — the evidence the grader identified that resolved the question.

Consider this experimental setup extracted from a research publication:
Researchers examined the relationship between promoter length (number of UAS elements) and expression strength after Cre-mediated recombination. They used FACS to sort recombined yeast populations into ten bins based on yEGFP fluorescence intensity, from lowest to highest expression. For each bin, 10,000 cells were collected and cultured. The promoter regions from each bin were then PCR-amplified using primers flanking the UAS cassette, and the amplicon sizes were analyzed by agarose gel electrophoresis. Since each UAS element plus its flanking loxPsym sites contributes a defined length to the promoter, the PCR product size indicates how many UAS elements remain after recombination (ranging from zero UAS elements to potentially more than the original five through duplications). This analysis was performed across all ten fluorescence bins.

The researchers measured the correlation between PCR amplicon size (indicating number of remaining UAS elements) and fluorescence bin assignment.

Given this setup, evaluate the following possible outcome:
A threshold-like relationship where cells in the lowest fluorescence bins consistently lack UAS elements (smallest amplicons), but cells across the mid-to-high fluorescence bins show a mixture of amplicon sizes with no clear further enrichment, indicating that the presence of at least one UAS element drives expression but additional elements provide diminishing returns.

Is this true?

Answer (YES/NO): NO